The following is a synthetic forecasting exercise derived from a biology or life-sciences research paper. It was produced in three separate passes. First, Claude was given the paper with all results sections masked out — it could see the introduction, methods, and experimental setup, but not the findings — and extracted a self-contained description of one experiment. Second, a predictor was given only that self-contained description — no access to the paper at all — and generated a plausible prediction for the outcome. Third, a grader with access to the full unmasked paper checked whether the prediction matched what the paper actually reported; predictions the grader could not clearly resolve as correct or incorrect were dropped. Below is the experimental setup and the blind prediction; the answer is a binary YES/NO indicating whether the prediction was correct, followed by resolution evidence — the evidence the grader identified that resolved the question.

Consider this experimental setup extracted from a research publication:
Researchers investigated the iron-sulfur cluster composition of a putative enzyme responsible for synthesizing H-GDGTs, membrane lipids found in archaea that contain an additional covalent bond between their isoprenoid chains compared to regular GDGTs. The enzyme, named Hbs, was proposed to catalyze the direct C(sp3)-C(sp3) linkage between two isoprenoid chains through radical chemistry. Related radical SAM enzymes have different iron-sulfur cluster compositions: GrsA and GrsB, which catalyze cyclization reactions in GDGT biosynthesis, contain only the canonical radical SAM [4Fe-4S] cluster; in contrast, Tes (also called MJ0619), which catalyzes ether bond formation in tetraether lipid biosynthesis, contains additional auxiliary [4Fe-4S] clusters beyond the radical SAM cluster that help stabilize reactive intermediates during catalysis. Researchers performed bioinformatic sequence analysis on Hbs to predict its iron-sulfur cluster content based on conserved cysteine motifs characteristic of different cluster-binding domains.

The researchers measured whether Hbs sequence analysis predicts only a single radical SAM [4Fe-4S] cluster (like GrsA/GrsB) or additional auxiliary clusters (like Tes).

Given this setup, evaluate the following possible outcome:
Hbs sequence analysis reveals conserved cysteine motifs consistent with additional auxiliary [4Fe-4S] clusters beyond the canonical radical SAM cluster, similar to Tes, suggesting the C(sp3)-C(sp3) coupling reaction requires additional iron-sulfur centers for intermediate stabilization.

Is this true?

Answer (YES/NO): YES